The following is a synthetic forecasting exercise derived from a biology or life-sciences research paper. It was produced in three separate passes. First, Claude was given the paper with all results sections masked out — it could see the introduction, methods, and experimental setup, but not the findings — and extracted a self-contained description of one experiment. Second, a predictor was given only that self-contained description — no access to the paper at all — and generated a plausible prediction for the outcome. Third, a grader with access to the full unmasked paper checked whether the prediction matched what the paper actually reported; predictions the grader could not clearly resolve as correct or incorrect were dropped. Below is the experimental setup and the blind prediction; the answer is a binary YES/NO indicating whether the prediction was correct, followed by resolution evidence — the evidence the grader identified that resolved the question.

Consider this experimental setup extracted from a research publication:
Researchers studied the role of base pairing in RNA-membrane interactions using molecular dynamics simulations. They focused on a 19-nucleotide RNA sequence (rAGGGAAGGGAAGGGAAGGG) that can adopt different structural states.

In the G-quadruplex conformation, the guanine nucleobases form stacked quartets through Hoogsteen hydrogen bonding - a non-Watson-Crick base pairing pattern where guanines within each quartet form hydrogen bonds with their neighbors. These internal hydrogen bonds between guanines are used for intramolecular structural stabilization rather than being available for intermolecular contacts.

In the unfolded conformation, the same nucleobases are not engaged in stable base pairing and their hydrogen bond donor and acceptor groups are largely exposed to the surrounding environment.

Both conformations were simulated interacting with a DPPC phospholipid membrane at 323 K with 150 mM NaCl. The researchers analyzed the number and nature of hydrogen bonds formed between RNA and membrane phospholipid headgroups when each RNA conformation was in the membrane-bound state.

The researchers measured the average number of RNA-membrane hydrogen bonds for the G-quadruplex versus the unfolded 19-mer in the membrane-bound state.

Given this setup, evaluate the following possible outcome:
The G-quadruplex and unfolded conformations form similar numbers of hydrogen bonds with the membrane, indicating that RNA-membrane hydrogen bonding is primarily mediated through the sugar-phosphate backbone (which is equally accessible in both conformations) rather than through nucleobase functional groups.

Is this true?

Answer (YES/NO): NO